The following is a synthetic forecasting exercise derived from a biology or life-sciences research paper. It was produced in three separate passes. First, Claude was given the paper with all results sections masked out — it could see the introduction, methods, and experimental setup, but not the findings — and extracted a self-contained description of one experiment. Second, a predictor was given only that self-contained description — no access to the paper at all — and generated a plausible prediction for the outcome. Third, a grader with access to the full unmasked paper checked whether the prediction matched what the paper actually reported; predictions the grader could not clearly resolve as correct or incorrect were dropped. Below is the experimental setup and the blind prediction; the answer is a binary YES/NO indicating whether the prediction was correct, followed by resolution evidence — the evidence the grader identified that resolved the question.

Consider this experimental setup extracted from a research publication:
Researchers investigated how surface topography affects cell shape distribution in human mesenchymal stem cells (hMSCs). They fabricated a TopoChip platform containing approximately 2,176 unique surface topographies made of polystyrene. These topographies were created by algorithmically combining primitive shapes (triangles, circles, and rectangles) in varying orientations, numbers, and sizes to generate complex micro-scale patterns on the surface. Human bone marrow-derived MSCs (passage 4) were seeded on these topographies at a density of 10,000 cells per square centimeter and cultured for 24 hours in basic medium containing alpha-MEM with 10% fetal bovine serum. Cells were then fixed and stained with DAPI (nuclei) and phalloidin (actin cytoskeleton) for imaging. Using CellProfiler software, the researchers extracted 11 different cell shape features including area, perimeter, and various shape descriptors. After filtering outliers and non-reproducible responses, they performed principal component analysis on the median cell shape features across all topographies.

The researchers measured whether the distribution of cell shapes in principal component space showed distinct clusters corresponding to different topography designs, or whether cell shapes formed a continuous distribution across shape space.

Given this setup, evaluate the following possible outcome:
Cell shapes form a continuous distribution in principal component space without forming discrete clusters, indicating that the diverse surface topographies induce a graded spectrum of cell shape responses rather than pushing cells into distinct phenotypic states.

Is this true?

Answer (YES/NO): YES